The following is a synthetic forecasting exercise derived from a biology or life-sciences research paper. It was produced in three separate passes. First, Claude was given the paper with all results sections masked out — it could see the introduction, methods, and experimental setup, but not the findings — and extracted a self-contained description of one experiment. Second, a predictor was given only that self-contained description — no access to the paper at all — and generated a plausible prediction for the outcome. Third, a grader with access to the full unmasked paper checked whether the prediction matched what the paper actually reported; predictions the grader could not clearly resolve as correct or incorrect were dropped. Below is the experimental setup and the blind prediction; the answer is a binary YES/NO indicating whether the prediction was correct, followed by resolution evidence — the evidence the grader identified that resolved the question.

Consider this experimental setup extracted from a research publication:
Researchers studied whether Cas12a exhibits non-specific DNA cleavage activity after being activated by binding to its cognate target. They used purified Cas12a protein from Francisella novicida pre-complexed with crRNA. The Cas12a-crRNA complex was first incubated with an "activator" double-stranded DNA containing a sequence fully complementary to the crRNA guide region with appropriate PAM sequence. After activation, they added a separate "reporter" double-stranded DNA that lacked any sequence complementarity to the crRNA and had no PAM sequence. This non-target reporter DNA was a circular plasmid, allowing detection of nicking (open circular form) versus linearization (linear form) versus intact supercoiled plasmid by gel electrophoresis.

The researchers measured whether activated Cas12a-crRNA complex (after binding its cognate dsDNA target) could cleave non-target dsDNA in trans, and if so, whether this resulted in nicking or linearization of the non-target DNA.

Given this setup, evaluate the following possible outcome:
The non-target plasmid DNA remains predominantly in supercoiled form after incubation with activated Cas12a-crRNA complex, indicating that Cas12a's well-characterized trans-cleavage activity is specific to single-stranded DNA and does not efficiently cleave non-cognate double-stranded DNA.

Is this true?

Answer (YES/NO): NO